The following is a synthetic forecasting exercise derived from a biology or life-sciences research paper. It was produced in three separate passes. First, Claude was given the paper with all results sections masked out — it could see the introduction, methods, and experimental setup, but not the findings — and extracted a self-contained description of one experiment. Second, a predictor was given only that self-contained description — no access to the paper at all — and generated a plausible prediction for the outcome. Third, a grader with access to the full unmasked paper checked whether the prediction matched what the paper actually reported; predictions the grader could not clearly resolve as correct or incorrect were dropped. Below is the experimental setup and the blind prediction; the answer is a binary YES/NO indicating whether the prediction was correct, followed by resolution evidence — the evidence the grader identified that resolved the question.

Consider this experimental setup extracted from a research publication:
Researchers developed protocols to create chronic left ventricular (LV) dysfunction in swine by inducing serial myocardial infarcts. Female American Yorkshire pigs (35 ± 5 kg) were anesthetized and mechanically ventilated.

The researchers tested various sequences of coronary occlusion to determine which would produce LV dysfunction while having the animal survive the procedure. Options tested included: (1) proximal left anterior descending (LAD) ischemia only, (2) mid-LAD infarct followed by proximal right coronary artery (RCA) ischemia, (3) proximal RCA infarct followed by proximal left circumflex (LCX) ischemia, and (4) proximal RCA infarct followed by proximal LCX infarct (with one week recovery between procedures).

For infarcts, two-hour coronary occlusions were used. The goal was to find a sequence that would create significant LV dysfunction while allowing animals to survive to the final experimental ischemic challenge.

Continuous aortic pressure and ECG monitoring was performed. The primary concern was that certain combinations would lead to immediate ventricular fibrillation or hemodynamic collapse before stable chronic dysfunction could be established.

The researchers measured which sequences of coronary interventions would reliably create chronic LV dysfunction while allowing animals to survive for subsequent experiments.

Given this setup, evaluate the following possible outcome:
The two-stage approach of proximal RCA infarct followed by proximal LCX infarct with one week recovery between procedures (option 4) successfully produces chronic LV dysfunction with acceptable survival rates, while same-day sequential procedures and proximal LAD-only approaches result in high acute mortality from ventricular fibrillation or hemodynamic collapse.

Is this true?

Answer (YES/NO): YES